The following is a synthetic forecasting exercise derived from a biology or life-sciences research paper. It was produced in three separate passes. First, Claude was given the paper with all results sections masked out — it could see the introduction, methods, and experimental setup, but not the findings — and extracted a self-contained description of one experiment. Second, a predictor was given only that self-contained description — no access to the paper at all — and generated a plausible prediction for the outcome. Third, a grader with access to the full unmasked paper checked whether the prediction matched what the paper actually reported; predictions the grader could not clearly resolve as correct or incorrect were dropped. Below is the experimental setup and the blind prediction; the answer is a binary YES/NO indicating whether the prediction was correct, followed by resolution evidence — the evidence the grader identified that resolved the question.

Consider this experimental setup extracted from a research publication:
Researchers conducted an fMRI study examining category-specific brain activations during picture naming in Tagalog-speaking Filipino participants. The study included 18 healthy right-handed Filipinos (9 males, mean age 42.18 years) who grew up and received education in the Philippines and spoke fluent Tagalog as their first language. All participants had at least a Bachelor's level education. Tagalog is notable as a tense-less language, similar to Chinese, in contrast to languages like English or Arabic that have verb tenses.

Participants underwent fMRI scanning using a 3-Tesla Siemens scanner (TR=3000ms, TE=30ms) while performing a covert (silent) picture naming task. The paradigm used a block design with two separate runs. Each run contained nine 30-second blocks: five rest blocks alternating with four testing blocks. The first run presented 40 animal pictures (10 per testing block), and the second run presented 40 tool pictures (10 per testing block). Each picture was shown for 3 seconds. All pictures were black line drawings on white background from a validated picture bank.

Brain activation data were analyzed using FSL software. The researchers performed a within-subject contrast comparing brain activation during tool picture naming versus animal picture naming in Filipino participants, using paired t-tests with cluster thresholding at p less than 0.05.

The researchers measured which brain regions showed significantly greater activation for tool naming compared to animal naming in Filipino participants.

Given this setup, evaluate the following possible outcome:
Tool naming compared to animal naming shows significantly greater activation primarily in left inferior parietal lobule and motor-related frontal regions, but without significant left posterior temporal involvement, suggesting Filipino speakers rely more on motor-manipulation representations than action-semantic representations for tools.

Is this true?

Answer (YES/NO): NO